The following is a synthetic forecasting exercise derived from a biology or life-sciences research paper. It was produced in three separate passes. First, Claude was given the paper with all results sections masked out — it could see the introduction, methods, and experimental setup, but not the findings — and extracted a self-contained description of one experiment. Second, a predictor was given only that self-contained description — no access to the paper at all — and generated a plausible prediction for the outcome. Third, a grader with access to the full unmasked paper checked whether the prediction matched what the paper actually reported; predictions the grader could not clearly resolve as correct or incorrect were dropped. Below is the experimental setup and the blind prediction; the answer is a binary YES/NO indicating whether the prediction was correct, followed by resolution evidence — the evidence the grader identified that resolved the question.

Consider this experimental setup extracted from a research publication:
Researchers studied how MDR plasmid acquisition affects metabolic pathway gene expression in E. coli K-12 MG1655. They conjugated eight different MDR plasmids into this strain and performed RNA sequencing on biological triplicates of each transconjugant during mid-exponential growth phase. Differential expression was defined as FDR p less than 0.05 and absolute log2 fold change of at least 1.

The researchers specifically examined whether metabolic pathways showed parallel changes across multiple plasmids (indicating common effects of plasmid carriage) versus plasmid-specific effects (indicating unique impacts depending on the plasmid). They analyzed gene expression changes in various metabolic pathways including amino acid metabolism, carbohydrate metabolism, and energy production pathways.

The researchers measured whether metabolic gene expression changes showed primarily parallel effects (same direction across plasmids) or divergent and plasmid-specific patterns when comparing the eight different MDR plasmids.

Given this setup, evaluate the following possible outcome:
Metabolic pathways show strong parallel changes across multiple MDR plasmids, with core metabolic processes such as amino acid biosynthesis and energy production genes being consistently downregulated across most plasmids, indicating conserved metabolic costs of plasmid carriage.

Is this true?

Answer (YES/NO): NO